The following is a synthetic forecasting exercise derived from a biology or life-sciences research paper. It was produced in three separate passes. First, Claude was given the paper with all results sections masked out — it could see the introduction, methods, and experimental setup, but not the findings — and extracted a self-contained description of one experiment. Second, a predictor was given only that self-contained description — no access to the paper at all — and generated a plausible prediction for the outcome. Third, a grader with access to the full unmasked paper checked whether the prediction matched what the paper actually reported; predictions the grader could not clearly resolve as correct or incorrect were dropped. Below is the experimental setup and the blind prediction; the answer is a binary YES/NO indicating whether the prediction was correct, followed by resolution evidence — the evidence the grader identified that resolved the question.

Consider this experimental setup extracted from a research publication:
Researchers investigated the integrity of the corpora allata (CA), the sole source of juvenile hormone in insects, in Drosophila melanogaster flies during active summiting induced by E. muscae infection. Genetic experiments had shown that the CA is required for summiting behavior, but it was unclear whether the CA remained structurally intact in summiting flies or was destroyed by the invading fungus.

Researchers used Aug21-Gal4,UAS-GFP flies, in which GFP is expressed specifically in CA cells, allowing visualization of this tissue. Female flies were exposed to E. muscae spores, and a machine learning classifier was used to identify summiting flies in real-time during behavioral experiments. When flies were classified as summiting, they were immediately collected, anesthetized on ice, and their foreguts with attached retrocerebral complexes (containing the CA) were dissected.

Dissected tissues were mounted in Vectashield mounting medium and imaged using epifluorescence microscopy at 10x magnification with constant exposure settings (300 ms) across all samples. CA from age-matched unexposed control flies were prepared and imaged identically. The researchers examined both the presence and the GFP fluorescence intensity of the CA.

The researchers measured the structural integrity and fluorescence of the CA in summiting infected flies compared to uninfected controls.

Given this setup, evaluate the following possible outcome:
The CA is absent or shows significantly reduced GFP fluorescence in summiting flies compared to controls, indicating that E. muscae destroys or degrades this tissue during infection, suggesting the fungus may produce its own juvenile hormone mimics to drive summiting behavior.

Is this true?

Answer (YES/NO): NO